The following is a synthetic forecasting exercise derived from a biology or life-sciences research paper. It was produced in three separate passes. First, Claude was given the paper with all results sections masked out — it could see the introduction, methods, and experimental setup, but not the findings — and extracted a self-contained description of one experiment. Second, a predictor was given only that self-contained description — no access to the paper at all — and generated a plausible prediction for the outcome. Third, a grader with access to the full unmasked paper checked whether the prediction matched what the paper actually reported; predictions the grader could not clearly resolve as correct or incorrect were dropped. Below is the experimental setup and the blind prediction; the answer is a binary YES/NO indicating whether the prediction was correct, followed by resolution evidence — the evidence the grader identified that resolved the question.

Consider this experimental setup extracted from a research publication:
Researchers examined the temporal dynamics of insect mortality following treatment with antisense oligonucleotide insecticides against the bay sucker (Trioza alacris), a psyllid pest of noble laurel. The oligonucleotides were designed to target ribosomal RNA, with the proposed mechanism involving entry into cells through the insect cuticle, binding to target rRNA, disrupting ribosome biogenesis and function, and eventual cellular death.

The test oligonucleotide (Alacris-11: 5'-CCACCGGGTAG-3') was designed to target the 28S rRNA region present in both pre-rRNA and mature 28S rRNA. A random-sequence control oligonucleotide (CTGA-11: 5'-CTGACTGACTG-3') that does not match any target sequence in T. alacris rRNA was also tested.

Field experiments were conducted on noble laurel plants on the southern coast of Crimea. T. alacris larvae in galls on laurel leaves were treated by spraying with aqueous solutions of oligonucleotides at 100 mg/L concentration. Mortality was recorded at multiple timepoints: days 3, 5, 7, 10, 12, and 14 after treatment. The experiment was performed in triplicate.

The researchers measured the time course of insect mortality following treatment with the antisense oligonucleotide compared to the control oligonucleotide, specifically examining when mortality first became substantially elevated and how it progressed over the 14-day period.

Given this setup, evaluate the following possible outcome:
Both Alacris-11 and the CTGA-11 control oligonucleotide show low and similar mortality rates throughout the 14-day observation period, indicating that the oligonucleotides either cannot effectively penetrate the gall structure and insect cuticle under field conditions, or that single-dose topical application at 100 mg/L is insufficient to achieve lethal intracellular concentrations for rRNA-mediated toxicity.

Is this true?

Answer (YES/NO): NO